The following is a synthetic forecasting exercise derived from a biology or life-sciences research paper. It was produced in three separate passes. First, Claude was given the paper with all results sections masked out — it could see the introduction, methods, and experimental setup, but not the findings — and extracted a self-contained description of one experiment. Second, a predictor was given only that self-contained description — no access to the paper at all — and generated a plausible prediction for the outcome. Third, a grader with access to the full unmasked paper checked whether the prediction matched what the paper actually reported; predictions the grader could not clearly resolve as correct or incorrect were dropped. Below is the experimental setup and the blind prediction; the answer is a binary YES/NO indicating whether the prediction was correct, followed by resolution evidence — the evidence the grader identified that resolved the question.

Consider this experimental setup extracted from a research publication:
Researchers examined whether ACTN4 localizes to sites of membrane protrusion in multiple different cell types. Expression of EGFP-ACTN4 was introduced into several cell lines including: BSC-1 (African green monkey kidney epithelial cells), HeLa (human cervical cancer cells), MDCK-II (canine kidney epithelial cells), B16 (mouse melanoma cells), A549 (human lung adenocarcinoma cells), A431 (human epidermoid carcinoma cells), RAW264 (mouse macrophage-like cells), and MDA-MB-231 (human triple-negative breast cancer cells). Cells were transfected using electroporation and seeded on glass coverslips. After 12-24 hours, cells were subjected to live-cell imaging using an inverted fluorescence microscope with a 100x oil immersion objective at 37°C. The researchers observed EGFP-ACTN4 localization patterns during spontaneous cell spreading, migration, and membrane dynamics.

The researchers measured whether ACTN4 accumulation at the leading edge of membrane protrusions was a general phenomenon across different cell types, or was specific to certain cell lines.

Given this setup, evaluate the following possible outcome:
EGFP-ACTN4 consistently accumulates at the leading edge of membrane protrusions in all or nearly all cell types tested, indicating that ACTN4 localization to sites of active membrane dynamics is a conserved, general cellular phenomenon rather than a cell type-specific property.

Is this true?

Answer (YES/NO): NO